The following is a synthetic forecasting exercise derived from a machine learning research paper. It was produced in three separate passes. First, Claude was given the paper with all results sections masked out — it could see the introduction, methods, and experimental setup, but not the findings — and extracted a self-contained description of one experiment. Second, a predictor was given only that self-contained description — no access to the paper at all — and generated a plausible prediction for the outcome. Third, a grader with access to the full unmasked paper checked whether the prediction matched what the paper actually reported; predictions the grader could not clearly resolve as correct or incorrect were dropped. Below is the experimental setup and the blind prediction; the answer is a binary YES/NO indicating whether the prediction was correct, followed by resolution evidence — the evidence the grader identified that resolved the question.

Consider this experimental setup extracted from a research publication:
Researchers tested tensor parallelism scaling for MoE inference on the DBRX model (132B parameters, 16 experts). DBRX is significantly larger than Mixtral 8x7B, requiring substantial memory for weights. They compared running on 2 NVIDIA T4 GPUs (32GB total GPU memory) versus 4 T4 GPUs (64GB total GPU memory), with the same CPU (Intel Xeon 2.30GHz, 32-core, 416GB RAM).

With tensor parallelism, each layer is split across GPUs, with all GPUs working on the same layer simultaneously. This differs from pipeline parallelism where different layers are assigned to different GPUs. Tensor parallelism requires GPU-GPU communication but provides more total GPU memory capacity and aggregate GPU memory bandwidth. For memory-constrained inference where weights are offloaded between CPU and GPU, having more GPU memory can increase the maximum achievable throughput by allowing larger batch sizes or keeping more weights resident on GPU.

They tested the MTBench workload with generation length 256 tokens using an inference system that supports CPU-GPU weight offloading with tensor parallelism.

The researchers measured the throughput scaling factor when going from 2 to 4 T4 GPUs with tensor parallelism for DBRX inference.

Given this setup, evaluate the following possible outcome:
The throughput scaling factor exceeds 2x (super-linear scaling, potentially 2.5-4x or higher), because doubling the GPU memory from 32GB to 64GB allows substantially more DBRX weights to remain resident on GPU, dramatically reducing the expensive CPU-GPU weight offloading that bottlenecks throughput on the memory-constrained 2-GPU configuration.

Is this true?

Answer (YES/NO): YES